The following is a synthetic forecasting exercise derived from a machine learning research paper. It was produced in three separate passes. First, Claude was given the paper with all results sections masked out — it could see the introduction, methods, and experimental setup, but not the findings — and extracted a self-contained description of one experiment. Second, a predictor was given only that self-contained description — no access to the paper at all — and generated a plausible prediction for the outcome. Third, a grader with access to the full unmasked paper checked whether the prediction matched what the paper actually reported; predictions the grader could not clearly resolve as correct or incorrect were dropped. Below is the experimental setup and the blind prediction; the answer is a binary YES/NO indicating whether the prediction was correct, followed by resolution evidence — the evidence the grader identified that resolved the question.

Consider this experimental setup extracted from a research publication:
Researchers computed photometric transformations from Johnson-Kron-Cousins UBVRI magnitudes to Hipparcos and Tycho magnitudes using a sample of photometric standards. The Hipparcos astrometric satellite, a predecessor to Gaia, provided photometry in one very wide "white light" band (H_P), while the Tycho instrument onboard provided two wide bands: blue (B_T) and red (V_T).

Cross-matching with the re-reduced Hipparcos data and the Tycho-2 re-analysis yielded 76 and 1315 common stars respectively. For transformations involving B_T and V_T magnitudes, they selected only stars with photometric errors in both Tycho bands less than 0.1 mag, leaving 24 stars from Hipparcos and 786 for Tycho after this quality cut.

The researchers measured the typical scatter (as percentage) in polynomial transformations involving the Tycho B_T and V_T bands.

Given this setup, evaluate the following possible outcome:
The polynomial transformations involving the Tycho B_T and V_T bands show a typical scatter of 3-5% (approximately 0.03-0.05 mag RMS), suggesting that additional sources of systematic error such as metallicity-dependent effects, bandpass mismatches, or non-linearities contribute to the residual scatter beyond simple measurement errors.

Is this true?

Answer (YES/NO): NO